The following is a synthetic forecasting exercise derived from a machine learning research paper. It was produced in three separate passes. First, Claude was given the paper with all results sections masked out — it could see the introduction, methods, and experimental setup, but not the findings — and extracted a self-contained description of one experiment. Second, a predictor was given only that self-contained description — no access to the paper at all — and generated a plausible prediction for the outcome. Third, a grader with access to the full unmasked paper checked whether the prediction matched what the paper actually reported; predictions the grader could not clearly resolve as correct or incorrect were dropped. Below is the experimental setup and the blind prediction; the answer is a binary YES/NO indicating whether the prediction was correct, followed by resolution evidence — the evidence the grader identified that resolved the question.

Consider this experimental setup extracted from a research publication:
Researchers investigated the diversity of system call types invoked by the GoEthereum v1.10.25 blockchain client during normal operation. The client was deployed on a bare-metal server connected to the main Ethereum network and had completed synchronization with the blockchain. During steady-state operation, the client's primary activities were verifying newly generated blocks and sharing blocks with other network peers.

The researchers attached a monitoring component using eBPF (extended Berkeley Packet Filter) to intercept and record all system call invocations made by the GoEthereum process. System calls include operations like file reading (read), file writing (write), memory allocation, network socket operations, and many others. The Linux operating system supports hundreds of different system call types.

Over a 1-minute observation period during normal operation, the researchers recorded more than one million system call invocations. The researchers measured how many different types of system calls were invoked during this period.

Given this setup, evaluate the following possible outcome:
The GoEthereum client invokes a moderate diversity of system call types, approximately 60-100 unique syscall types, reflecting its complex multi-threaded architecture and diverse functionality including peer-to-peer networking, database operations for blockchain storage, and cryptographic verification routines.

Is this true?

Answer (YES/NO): NO